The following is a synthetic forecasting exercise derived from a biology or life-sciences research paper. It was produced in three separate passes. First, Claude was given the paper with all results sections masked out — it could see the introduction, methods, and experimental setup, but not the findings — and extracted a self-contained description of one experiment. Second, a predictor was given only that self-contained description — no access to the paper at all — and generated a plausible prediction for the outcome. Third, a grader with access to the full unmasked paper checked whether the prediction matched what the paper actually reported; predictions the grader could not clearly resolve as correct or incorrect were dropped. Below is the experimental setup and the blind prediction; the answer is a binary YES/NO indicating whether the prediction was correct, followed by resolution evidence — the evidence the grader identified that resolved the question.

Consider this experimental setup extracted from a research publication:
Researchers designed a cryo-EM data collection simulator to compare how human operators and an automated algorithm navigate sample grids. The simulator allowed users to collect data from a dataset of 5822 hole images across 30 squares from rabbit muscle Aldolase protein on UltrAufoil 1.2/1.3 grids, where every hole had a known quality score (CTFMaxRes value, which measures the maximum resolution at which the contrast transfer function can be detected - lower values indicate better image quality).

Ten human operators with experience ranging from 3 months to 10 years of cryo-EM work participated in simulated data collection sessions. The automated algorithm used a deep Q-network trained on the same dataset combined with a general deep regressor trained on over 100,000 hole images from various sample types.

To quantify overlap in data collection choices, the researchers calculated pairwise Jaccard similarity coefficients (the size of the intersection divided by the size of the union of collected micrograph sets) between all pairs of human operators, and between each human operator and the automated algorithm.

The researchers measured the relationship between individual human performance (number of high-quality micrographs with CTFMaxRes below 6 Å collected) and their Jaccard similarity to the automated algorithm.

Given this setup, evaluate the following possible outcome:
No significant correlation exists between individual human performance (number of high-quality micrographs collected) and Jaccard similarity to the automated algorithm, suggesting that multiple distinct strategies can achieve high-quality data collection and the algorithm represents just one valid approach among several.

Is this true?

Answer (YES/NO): NO